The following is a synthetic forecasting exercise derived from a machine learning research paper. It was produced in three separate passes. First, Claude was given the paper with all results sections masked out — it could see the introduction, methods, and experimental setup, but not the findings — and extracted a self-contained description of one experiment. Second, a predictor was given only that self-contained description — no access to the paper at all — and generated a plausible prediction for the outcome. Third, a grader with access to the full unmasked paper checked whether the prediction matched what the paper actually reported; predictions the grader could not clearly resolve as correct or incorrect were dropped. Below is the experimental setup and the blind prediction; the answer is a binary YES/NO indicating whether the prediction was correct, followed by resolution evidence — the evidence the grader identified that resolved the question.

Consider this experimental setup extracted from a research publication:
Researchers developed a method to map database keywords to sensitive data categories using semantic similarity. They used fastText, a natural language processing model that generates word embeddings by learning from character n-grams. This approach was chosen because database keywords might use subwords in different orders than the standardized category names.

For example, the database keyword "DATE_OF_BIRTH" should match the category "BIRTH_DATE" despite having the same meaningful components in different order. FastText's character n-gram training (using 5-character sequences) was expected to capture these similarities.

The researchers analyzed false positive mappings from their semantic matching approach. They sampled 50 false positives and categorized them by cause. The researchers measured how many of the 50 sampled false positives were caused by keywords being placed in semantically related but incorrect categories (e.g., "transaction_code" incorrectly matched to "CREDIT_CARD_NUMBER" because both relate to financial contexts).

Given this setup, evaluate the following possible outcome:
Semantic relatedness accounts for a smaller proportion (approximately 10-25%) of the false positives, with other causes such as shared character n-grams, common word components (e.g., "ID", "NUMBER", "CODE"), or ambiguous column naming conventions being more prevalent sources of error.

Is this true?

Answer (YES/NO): NO